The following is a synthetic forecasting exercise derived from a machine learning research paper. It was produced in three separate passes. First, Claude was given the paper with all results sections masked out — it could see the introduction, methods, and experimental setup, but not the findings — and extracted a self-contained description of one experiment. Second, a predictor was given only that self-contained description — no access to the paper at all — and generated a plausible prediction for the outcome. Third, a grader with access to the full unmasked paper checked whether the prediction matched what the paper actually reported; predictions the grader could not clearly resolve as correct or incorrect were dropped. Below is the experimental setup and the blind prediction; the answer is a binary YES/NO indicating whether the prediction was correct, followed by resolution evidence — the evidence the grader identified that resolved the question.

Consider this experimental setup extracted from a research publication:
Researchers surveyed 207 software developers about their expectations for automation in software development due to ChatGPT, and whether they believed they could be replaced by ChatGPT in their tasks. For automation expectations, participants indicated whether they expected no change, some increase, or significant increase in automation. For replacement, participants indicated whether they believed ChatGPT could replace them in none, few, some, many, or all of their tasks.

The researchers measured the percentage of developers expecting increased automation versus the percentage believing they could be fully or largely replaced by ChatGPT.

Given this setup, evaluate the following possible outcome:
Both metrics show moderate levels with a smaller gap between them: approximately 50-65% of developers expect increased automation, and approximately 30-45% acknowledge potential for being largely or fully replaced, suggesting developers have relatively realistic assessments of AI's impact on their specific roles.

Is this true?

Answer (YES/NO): NO